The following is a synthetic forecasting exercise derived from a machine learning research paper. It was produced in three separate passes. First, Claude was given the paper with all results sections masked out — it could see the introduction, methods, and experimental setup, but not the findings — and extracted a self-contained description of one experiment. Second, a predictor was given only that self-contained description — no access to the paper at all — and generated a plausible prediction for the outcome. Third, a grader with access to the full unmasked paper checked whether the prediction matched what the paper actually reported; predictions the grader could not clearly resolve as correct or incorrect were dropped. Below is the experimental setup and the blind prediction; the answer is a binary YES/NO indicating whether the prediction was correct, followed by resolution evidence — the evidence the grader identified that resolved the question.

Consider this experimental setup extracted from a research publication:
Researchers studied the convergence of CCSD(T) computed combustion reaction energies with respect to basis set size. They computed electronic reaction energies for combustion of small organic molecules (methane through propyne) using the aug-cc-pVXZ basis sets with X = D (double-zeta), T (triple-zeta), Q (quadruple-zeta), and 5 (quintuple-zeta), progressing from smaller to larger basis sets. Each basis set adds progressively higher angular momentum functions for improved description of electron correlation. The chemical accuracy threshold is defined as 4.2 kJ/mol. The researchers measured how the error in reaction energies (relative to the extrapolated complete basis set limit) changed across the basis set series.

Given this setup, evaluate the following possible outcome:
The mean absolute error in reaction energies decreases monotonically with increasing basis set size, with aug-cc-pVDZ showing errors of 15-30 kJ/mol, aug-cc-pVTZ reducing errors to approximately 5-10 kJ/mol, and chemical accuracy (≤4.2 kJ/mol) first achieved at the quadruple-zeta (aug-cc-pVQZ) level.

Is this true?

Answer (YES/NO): NO